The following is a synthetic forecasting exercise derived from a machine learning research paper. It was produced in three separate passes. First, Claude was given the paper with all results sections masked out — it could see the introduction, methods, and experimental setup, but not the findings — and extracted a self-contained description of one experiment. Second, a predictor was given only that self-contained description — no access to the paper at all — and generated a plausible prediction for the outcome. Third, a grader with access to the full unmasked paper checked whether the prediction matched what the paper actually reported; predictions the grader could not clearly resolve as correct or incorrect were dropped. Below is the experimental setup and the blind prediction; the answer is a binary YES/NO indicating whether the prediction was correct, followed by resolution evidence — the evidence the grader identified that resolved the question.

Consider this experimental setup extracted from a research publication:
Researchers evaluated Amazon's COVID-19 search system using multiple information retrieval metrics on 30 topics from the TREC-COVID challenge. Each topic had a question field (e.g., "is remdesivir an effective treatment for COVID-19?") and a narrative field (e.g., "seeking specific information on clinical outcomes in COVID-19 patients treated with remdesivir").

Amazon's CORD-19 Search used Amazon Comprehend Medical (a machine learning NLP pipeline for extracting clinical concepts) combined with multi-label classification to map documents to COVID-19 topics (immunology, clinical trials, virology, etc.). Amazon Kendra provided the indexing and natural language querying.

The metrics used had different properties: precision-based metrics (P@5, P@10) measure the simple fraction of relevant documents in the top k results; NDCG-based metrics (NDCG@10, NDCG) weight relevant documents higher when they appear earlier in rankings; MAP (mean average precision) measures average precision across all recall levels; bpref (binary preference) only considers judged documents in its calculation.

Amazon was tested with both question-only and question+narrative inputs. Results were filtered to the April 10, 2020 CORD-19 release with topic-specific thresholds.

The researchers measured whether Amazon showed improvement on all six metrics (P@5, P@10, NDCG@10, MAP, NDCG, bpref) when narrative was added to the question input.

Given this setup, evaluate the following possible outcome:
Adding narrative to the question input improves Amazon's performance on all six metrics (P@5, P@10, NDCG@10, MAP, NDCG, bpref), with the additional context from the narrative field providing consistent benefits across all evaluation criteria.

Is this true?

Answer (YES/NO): YES